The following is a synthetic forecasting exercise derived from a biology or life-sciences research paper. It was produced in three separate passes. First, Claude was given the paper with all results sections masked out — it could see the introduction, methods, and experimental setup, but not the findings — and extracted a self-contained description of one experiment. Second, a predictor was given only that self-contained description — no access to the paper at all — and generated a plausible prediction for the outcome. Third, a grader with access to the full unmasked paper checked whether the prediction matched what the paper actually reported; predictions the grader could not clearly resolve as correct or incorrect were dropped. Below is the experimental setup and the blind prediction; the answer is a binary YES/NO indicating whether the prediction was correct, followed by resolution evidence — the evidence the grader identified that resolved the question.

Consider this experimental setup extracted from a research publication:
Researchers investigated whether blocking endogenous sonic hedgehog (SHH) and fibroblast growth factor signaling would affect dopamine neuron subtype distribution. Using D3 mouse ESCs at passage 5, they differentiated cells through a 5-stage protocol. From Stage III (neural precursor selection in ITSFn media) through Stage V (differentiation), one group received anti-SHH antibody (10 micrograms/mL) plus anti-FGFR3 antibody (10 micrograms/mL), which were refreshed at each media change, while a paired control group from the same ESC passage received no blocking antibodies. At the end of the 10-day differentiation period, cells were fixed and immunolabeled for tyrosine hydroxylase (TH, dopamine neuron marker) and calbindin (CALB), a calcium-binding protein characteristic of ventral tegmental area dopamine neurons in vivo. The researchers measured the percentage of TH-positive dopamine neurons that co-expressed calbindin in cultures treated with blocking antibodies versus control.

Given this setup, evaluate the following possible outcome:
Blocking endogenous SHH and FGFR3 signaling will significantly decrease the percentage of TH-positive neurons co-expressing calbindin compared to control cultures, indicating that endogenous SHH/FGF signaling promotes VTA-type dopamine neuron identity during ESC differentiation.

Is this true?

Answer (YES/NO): NO